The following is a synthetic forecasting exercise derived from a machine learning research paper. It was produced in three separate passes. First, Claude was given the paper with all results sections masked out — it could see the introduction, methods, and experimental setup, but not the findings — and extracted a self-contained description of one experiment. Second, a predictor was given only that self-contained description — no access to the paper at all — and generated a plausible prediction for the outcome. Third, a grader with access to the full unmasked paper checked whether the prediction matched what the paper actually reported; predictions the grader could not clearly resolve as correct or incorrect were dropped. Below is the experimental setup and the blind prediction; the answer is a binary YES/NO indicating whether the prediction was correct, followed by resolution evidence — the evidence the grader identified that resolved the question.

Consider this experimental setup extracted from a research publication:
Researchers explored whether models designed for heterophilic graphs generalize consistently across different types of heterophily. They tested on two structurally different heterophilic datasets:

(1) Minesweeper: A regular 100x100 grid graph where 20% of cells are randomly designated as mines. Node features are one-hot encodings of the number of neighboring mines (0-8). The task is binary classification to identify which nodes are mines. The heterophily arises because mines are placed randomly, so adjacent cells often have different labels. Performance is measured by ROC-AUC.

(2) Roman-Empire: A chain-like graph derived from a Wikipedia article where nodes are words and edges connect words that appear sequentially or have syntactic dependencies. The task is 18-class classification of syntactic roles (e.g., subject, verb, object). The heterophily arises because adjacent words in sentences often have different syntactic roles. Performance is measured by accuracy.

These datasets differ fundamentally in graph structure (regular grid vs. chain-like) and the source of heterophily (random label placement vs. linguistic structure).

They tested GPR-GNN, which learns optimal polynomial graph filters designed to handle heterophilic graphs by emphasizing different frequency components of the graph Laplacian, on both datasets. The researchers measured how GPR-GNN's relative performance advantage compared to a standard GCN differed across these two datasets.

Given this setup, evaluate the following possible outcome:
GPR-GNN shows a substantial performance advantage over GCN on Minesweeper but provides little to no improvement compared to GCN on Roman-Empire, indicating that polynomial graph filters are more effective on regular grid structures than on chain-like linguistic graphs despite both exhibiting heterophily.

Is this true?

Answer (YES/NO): NO